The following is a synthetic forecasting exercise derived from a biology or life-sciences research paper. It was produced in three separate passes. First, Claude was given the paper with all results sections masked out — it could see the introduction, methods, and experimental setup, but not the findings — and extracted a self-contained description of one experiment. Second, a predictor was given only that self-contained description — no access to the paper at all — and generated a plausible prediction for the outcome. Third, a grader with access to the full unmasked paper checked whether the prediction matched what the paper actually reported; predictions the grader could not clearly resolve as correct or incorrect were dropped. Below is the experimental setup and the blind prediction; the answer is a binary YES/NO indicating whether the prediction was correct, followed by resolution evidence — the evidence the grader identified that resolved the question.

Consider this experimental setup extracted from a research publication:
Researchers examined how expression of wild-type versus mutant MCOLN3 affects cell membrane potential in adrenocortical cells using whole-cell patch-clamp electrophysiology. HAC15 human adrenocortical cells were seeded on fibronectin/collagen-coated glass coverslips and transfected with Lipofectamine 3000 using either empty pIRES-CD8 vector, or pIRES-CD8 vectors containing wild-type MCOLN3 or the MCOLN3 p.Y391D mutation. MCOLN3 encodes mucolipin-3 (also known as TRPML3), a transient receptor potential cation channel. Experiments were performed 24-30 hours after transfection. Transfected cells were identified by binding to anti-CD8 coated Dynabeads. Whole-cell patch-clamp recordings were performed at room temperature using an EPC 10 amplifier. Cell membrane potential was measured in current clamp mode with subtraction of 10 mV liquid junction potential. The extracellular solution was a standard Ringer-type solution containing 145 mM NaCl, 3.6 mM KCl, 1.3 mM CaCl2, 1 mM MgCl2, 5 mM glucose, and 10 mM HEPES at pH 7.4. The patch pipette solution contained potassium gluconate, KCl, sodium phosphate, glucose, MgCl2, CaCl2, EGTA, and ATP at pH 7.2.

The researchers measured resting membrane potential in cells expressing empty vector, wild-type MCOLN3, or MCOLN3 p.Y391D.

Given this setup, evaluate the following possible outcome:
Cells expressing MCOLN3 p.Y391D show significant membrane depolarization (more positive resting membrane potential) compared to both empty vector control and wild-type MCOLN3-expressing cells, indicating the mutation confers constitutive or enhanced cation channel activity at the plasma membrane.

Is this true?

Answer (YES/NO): YES